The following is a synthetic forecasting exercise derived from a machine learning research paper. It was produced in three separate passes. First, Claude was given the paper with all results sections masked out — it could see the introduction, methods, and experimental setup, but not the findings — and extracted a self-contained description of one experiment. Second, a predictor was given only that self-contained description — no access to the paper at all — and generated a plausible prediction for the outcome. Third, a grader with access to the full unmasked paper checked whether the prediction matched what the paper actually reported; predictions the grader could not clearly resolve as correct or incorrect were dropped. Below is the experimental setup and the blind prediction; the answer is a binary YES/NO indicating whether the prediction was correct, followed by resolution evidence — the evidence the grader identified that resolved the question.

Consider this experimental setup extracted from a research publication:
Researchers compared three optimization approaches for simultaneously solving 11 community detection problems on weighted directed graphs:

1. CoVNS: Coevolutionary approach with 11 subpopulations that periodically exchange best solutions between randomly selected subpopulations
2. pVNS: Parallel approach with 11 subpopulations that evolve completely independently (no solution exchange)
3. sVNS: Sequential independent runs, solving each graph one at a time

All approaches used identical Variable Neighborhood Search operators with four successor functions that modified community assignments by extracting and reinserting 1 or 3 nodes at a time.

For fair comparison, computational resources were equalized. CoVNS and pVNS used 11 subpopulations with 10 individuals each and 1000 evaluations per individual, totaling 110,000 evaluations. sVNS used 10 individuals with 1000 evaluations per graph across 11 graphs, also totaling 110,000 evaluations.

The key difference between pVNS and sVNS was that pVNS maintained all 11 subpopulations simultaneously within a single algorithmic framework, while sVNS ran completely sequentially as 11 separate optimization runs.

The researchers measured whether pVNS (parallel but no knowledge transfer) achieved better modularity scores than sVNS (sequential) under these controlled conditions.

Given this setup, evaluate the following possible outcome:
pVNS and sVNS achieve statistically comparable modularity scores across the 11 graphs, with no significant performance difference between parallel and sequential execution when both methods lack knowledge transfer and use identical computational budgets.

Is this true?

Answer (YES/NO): YES